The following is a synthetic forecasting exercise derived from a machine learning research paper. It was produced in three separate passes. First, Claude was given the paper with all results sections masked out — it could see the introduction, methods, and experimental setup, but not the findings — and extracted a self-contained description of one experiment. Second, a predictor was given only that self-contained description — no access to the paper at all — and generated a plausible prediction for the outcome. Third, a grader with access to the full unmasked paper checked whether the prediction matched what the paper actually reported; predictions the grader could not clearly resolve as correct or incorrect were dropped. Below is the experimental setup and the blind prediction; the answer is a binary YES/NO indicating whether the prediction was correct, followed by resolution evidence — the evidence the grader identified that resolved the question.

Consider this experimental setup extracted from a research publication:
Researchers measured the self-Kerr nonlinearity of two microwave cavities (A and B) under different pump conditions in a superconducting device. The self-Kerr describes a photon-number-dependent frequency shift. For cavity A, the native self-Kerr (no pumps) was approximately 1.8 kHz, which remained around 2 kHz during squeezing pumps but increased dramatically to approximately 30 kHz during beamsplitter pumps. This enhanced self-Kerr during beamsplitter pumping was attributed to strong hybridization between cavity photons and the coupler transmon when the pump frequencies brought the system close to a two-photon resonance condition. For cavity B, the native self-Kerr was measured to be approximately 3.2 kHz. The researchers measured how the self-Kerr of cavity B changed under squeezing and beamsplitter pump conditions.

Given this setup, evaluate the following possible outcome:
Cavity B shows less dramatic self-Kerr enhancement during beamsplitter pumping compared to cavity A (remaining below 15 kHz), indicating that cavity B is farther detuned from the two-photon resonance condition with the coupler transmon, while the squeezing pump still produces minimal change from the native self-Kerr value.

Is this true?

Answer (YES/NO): NO